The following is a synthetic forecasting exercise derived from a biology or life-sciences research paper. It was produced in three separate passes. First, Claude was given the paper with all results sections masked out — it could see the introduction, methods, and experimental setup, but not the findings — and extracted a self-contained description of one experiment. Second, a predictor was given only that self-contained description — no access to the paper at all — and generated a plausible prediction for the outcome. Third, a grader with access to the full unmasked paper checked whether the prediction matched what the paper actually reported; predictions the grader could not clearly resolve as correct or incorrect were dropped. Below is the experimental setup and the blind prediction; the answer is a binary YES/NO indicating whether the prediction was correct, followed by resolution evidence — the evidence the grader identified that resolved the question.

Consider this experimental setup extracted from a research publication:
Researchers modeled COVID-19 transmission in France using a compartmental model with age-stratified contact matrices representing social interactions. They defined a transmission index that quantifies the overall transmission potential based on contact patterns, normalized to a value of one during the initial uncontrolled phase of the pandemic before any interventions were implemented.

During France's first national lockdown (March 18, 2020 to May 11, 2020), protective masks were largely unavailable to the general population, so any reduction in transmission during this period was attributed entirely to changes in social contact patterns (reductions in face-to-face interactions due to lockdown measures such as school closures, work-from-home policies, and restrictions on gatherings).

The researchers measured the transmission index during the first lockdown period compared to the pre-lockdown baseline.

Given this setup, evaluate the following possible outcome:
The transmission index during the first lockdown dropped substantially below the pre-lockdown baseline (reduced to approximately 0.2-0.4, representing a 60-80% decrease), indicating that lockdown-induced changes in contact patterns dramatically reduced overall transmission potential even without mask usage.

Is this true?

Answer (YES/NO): YES